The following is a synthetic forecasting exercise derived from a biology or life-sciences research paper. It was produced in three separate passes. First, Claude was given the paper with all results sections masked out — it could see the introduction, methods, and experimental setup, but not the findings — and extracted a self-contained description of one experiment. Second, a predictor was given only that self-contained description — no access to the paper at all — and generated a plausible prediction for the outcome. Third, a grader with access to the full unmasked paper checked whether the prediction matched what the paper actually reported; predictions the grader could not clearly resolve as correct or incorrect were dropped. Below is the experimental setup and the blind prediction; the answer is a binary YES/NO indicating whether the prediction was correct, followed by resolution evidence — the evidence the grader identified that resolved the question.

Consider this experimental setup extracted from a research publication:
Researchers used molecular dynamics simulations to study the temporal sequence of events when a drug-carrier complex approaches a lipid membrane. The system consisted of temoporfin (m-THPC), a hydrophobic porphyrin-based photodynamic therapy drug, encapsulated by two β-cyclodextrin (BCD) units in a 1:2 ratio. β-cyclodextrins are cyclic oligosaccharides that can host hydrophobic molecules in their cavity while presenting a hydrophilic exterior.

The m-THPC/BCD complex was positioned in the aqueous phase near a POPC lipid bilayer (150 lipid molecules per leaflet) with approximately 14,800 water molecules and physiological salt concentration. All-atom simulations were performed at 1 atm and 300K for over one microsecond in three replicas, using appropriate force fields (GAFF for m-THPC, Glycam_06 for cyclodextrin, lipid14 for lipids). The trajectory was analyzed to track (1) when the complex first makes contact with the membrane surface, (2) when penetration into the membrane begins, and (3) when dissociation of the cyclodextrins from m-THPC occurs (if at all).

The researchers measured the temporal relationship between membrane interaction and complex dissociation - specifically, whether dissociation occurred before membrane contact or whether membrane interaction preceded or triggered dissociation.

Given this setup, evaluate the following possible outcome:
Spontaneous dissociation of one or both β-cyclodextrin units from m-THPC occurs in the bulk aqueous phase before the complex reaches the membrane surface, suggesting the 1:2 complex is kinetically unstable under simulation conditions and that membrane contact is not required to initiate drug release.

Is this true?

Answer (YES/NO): NO